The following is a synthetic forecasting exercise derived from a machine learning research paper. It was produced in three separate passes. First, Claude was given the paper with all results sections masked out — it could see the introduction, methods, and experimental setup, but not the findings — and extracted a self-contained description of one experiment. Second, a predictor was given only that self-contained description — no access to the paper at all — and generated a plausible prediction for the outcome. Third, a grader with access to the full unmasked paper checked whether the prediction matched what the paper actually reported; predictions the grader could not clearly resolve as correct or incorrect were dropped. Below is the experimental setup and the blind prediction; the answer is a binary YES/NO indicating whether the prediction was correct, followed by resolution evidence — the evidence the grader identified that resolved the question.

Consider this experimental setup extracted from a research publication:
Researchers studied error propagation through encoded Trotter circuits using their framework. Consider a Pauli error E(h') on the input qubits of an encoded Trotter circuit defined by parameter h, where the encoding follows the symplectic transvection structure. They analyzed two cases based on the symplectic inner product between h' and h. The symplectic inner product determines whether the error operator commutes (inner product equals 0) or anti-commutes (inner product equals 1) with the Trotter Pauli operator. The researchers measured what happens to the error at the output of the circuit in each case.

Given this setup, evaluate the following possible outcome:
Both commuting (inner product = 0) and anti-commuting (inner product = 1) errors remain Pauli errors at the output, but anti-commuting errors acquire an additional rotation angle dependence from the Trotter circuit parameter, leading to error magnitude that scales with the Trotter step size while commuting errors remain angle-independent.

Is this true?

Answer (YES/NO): NO